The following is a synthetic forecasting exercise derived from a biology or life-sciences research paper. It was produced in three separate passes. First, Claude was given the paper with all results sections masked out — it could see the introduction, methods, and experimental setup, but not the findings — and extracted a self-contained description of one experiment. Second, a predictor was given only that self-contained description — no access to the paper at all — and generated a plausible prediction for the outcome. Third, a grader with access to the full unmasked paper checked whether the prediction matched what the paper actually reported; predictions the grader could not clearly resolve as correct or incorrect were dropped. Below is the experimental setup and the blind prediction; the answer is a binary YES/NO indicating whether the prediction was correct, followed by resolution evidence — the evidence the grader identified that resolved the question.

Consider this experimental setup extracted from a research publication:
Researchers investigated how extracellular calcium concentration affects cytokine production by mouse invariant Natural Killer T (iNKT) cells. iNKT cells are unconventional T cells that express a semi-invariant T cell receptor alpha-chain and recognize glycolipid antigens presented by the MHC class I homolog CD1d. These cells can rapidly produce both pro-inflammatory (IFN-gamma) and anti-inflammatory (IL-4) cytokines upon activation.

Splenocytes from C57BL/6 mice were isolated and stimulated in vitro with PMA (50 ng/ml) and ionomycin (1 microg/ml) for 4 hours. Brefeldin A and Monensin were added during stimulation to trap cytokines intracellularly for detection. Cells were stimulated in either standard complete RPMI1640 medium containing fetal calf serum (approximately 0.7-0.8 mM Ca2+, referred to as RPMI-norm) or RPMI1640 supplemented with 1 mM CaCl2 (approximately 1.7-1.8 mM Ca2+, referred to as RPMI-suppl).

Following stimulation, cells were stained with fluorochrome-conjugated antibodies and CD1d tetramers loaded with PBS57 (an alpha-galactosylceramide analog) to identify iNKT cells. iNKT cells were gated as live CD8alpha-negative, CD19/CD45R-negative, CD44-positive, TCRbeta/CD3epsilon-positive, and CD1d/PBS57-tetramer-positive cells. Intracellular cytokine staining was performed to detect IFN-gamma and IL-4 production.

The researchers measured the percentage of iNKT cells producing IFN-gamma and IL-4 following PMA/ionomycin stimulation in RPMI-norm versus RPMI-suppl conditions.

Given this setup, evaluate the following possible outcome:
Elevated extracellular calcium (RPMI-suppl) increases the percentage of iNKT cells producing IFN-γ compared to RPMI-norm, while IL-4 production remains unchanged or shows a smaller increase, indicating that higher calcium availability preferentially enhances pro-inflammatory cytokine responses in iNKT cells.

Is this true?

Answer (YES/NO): NO